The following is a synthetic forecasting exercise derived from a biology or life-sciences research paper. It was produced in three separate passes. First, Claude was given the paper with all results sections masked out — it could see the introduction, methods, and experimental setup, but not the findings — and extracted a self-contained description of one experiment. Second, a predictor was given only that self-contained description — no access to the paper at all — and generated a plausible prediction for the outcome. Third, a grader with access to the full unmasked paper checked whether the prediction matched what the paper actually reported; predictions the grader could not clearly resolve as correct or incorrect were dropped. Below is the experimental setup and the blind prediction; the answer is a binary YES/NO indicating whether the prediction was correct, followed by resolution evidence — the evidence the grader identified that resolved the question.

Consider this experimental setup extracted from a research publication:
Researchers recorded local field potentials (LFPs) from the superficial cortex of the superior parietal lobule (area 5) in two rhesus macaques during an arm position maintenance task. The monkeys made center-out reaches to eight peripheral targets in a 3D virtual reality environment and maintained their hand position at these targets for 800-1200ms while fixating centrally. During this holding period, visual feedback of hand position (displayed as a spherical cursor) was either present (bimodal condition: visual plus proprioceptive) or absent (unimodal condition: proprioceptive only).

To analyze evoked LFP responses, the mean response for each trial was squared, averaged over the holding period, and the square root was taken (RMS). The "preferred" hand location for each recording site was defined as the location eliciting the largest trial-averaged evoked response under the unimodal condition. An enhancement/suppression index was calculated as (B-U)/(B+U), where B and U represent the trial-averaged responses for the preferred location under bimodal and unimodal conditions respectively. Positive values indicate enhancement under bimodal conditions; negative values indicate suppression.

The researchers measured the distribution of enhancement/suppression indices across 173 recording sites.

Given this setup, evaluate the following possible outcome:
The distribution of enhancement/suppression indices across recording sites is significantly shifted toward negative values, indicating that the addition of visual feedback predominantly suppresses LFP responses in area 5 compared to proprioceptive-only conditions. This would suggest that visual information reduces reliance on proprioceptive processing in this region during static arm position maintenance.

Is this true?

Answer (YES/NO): YES